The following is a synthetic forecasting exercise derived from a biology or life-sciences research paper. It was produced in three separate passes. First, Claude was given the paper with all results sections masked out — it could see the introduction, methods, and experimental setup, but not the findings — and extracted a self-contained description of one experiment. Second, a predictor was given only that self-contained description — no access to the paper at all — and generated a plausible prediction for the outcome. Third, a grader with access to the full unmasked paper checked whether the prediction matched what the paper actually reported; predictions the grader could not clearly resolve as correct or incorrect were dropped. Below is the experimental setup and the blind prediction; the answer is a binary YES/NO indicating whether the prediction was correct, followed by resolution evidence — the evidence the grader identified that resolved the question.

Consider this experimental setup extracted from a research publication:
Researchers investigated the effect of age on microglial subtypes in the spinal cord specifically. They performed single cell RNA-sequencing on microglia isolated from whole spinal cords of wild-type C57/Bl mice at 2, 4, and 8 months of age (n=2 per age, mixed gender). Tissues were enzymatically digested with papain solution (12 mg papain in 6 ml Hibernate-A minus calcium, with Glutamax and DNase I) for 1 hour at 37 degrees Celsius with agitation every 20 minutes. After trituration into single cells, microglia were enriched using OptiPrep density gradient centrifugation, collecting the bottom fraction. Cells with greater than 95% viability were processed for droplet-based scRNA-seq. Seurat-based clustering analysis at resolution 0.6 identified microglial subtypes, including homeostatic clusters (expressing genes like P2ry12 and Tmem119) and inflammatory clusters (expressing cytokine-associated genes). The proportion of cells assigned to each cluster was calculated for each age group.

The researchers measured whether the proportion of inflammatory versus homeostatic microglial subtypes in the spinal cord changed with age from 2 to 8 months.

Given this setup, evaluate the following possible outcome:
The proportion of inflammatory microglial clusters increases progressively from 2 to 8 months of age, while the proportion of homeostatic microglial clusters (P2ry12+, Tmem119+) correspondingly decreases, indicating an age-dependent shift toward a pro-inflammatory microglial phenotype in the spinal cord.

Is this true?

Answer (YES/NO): NO